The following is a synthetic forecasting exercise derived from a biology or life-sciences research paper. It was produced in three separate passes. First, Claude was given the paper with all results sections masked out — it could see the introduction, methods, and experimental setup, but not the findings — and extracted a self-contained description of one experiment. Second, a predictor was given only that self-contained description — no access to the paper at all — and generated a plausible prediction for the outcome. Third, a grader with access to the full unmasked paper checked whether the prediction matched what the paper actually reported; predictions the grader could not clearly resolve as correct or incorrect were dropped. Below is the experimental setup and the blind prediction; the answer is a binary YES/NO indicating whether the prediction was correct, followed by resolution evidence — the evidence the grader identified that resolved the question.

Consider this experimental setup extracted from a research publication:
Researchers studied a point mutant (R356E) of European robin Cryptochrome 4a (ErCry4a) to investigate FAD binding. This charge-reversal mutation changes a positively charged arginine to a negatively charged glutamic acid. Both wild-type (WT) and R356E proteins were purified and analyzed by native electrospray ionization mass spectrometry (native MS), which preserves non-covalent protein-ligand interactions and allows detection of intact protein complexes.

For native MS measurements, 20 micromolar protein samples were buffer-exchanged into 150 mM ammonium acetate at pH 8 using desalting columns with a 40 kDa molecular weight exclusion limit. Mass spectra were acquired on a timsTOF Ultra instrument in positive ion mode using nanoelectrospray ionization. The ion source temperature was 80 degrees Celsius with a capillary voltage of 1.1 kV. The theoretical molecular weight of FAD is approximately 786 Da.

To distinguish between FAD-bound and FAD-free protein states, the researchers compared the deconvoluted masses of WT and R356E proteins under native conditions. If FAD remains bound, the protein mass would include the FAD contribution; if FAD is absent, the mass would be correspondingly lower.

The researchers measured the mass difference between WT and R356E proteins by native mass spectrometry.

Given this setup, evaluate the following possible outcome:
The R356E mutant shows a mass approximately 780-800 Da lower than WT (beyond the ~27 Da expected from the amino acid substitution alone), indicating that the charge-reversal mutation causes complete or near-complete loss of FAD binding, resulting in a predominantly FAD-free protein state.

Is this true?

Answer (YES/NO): YES